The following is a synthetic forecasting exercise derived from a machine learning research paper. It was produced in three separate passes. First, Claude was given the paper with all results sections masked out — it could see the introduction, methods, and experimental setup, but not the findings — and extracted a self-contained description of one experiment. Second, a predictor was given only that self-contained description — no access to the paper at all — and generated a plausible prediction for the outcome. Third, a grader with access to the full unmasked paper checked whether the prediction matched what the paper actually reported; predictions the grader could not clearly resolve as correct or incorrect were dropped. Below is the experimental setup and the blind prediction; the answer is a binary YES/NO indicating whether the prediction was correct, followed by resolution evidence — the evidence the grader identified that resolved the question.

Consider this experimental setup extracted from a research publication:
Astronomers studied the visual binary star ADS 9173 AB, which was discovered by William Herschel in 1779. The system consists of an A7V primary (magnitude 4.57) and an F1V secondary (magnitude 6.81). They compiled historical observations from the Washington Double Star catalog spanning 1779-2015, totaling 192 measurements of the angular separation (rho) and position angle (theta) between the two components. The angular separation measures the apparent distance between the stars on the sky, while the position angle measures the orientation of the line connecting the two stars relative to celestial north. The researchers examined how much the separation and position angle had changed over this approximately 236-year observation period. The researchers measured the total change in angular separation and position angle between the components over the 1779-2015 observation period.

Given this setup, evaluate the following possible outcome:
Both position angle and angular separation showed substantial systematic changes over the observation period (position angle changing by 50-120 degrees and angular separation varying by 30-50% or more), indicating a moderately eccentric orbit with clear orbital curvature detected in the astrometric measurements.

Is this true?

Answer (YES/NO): NO